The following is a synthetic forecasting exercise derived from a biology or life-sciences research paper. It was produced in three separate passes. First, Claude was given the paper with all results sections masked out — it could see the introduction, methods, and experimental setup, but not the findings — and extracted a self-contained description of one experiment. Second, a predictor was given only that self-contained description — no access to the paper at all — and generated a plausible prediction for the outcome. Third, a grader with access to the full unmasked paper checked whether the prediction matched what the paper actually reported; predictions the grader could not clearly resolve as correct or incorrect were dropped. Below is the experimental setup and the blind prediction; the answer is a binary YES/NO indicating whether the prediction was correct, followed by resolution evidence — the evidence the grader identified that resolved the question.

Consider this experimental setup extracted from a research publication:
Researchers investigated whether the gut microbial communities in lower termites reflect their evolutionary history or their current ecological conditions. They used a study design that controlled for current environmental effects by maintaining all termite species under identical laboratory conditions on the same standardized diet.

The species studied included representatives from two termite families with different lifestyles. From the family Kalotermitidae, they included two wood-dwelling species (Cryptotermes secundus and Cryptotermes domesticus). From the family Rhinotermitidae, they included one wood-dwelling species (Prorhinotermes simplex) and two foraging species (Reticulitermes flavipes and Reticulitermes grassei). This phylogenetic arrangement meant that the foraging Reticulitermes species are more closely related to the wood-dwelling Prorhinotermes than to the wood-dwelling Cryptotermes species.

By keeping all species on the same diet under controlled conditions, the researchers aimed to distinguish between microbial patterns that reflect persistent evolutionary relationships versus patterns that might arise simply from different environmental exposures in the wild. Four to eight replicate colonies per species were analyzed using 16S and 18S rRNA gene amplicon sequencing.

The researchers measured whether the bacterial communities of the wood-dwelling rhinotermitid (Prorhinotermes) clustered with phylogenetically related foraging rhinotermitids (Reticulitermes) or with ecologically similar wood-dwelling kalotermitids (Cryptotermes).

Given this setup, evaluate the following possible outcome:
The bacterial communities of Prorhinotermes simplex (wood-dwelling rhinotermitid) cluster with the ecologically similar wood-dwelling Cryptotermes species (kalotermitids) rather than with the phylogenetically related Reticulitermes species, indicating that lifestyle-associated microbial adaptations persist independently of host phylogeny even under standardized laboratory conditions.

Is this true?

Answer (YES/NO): YES